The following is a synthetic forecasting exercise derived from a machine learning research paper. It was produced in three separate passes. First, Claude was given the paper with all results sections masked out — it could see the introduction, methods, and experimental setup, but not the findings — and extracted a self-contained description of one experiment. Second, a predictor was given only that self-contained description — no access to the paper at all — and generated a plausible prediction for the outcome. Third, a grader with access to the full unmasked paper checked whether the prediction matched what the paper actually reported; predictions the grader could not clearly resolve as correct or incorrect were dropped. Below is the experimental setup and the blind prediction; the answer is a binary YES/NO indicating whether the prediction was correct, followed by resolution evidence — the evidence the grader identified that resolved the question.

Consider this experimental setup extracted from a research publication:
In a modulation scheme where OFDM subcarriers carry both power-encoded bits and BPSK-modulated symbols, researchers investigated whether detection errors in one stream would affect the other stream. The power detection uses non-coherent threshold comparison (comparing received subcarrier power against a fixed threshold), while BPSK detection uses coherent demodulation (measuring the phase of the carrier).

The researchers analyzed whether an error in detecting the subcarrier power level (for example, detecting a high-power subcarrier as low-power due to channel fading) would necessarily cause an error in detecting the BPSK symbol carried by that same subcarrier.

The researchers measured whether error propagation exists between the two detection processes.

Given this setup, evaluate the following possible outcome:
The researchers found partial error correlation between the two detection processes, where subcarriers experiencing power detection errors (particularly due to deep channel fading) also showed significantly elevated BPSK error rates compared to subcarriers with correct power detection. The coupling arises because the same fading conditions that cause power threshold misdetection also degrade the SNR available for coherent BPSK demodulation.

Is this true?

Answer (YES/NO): NO